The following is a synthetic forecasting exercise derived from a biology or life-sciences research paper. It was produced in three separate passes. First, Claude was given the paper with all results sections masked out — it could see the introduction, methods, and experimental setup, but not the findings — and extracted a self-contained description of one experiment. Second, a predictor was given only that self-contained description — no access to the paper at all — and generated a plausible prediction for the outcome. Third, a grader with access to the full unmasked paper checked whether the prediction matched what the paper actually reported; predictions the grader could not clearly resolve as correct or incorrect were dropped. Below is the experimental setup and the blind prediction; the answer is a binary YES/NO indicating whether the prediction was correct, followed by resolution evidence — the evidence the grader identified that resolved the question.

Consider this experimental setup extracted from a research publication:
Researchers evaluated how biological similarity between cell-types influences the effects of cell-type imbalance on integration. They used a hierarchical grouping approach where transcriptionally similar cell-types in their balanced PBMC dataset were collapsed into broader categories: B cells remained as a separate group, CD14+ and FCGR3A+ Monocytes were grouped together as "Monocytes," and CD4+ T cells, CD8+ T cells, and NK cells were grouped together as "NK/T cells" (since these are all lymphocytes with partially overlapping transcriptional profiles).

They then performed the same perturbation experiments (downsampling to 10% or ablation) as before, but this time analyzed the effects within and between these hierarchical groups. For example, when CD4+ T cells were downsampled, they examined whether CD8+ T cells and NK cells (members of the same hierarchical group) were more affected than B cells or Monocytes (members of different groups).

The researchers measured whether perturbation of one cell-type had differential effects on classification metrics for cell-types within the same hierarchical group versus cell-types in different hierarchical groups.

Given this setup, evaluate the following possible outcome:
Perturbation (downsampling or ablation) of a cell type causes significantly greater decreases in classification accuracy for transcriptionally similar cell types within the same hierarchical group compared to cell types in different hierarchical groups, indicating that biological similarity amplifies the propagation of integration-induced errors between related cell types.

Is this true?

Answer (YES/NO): YES